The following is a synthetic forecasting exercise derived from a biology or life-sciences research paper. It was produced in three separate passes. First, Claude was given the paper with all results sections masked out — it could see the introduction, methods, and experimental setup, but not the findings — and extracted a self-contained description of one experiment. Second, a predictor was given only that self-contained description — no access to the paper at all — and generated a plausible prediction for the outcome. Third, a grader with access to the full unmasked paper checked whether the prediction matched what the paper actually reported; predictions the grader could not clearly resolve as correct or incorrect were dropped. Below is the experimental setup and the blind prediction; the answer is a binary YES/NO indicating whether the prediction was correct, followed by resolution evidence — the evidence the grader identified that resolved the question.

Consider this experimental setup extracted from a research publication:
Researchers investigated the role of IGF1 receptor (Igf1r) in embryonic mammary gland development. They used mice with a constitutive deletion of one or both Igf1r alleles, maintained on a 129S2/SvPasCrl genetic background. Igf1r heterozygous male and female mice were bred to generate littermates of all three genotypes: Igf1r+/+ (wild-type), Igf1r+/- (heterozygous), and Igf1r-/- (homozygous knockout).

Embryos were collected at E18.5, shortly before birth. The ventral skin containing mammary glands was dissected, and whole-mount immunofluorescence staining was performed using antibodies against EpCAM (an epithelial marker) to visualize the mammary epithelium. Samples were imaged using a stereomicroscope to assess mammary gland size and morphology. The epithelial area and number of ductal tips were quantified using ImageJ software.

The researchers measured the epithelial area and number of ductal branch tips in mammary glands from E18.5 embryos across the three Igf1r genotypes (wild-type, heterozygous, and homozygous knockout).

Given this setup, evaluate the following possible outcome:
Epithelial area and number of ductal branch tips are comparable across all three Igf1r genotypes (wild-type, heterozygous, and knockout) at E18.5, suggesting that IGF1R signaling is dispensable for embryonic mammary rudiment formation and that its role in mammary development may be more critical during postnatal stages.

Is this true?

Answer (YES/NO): NO